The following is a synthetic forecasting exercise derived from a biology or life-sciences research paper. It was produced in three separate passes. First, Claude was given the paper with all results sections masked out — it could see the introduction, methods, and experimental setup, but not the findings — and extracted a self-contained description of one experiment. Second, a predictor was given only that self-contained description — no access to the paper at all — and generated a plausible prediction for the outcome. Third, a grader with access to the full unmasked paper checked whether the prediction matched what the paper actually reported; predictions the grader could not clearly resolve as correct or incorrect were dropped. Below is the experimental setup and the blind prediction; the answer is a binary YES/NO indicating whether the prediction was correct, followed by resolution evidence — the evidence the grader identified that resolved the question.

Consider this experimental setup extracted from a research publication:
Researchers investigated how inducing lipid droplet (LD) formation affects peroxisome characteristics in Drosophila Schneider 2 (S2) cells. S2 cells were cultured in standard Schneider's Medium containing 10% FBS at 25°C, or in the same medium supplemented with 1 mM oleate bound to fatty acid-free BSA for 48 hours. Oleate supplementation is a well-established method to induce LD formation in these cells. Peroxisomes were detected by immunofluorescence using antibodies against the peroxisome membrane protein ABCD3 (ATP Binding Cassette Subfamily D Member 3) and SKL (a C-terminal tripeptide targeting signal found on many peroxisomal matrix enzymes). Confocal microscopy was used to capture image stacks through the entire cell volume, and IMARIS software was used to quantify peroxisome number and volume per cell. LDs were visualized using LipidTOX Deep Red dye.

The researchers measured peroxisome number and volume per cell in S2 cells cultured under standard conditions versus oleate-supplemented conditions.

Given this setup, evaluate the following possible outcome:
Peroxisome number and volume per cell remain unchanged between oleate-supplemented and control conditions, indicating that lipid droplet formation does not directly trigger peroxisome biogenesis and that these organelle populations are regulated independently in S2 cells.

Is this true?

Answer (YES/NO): YES